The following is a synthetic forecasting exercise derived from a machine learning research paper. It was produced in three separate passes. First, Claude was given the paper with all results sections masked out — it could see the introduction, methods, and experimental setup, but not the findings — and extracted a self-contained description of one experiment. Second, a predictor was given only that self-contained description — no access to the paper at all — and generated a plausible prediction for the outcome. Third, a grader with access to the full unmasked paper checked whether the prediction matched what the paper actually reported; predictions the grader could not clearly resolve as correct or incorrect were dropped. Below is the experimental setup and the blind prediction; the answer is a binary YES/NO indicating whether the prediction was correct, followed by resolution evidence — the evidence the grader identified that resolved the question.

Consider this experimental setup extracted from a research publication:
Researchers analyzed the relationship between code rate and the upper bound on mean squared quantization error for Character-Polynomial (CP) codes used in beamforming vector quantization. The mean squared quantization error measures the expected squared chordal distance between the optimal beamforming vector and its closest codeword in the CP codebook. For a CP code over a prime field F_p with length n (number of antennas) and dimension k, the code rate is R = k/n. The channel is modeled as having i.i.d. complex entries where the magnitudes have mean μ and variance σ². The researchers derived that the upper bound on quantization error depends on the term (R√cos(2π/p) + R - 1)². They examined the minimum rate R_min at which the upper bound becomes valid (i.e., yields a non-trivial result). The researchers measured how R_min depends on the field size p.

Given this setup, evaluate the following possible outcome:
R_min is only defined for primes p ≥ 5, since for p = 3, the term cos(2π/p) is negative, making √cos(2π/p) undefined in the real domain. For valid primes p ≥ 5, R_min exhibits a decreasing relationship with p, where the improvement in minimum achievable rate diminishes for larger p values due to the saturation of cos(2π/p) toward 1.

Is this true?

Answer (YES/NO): YES